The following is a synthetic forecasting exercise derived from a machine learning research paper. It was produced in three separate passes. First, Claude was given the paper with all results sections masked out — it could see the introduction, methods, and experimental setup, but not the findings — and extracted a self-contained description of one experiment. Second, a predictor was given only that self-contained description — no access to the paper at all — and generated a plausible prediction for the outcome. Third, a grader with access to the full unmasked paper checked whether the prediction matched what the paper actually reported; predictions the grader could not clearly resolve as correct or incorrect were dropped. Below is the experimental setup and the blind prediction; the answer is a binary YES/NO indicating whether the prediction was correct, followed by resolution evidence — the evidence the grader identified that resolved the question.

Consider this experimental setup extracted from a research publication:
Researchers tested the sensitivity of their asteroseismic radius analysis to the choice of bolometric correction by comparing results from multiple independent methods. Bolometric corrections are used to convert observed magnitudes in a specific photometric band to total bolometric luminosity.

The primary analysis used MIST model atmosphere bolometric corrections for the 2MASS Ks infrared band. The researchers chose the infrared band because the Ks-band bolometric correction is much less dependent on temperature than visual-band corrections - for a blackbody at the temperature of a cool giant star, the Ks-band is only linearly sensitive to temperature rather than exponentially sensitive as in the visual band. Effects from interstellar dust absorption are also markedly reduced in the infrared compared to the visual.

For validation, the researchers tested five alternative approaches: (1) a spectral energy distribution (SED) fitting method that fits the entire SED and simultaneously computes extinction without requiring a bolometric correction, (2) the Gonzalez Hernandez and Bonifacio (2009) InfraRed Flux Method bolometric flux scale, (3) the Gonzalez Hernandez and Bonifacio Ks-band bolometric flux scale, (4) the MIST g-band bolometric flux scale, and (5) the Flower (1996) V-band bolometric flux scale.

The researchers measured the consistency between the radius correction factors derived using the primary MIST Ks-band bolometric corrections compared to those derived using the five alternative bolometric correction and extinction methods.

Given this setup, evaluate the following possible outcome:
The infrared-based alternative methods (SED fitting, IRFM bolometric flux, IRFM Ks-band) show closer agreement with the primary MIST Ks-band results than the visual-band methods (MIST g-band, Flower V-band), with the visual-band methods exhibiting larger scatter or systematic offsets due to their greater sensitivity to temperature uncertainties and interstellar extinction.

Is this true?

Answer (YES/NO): NO